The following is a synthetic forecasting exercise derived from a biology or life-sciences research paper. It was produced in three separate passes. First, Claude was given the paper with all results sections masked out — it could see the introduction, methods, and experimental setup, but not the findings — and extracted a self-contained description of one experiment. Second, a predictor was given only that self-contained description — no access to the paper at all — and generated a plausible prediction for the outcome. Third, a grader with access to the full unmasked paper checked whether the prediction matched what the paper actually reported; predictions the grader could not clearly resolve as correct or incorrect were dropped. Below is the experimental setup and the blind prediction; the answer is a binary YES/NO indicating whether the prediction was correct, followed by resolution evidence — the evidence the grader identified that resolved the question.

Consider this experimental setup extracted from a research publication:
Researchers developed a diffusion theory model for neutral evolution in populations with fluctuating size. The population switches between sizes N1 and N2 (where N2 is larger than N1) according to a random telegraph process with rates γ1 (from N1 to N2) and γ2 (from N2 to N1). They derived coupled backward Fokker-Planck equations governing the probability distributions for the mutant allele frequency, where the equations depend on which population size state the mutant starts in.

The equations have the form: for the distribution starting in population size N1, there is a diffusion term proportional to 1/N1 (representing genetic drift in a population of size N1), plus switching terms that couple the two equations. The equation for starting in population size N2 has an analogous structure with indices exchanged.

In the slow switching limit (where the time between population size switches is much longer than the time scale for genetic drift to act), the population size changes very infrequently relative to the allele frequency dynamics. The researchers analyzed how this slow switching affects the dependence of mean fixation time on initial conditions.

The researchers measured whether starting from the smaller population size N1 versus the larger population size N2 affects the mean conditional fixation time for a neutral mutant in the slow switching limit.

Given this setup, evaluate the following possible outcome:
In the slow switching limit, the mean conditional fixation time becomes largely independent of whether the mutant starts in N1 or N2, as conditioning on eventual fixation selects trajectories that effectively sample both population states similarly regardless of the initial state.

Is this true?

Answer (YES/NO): NO